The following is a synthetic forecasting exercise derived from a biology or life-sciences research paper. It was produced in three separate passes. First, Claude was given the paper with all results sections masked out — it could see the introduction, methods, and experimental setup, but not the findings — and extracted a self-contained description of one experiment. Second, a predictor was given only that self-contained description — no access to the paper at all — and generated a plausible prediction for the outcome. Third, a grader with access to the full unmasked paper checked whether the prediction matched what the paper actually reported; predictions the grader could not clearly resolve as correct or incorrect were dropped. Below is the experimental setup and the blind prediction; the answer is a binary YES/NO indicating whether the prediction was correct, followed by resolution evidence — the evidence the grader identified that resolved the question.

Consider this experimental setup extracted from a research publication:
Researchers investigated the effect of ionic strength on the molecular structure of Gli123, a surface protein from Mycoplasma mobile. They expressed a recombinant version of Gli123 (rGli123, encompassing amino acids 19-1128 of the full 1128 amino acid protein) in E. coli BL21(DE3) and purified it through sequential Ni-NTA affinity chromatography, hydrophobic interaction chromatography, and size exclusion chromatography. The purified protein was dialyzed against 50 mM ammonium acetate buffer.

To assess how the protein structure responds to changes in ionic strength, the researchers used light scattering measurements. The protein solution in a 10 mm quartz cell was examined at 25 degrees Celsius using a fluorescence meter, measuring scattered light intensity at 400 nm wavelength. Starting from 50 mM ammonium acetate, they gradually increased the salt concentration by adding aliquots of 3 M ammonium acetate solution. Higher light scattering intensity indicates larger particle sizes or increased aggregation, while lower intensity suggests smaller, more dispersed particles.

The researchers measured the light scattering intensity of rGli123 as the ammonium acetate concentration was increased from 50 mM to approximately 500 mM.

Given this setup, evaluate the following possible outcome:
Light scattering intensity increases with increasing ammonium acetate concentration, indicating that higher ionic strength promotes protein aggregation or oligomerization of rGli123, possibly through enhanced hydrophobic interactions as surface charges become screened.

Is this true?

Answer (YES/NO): NO